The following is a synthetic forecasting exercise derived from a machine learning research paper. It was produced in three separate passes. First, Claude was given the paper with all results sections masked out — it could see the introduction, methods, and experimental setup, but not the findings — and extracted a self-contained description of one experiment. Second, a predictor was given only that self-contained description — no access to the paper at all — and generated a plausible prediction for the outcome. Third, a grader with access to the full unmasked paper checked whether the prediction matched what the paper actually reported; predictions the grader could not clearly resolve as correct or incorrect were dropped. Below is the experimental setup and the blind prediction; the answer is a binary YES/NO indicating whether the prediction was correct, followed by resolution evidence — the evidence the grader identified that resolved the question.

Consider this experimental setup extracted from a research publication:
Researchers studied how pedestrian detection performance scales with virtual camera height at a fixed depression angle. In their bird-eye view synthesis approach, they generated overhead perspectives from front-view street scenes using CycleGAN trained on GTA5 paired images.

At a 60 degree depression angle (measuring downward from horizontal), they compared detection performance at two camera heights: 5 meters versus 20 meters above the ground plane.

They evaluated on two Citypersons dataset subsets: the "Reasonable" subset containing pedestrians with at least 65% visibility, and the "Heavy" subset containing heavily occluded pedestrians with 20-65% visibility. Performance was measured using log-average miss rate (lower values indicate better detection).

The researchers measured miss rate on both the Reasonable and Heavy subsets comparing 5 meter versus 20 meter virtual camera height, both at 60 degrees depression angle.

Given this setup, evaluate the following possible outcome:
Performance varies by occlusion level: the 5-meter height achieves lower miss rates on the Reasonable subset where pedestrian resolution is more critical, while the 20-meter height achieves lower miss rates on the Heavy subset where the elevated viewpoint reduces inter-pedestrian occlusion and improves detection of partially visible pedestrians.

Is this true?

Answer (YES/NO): NO